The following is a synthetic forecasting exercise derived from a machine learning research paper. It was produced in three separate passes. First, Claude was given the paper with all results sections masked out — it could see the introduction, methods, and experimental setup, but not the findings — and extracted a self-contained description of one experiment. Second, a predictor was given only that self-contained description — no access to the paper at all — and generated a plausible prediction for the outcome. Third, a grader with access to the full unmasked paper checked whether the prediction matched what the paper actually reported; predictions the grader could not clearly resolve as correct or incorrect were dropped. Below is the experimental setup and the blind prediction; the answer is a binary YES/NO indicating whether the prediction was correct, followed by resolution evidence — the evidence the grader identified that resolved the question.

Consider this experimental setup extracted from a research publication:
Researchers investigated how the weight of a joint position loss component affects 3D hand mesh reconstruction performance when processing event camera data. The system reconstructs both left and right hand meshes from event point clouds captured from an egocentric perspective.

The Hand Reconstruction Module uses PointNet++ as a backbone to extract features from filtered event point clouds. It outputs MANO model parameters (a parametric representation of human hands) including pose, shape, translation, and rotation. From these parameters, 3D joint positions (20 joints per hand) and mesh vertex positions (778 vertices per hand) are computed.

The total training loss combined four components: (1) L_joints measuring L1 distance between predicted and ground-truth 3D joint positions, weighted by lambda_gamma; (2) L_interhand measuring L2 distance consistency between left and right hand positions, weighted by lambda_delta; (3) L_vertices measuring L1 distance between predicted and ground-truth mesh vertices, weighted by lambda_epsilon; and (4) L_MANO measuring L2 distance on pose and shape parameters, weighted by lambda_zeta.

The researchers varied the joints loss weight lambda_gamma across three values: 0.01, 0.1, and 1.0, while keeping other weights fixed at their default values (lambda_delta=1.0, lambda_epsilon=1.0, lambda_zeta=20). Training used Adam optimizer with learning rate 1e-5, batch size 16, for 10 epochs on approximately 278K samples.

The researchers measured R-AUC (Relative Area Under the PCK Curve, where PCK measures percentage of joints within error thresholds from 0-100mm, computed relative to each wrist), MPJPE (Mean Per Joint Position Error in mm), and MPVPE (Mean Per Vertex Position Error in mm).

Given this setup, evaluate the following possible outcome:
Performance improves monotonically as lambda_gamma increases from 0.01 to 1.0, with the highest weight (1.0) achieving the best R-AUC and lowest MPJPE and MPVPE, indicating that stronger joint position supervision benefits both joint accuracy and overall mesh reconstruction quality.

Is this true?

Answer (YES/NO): NO